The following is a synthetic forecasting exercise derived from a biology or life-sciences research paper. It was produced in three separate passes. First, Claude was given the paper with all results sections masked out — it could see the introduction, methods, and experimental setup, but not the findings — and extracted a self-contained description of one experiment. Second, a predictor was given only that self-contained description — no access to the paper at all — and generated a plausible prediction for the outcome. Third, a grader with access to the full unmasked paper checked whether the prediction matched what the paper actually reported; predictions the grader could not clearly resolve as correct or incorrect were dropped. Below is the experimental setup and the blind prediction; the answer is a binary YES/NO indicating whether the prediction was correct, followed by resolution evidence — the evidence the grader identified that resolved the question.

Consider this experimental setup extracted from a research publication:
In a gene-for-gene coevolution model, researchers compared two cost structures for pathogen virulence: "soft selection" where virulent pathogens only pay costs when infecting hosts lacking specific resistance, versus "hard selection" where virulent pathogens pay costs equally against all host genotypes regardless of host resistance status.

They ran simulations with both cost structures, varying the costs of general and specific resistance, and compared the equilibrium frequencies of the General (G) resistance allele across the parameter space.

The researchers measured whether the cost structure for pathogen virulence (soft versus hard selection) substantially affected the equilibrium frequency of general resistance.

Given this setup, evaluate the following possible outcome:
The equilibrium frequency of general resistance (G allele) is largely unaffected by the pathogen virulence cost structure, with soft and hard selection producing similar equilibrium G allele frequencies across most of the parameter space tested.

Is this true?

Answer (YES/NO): YES